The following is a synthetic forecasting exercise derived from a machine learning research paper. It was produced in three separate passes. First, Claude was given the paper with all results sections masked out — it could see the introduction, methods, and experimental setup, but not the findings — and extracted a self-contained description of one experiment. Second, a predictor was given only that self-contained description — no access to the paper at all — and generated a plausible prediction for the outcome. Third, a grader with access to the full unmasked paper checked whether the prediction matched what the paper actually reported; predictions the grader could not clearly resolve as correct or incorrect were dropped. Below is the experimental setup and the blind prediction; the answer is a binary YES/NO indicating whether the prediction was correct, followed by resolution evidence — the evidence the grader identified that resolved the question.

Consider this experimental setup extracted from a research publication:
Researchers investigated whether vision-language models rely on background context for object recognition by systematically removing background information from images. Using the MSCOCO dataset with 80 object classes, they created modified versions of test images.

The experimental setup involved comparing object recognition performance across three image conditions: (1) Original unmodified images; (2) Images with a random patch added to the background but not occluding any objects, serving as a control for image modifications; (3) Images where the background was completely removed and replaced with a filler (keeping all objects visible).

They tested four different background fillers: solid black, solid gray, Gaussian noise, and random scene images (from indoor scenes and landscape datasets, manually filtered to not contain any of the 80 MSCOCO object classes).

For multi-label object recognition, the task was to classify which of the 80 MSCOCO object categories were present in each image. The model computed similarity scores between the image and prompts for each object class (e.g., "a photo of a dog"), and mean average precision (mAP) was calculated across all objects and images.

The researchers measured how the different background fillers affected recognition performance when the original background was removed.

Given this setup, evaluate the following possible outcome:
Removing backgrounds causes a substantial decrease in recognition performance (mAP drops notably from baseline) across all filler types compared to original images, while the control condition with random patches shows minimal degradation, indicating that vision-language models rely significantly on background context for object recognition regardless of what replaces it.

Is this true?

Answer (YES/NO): NO